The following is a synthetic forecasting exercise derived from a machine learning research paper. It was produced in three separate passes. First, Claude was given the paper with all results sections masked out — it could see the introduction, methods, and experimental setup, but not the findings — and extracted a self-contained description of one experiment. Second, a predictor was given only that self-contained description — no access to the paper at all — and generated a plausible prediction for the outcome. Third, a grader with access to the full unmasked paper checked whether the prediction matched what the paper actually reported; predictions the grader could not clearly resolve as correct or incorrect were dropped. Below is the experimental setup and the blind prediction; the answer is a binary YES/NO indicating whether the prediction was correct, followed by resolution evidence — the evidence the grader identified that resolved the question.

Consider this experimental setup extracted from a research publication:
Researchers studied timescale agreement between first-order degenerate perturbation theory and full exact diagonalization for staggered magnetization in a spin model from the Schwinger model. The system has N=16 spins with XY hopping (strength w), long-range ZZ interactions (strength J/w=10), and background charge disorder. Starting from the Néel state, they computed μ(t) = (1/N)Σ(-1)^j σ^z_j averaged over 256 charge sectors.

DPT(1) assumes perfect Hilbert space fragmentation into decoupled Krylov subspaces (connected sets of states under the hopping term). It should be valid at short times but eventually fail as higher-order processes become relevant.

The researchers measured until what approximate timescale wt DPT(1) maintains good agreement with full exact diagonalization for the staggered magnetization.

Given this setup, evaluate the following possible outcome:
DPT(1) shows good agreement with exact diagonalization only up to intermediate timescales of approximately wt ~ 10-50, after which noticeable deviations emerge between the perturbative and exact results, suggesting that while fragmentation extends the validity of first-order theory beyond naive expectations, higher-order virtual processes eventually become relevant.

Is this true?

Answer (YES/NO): NO